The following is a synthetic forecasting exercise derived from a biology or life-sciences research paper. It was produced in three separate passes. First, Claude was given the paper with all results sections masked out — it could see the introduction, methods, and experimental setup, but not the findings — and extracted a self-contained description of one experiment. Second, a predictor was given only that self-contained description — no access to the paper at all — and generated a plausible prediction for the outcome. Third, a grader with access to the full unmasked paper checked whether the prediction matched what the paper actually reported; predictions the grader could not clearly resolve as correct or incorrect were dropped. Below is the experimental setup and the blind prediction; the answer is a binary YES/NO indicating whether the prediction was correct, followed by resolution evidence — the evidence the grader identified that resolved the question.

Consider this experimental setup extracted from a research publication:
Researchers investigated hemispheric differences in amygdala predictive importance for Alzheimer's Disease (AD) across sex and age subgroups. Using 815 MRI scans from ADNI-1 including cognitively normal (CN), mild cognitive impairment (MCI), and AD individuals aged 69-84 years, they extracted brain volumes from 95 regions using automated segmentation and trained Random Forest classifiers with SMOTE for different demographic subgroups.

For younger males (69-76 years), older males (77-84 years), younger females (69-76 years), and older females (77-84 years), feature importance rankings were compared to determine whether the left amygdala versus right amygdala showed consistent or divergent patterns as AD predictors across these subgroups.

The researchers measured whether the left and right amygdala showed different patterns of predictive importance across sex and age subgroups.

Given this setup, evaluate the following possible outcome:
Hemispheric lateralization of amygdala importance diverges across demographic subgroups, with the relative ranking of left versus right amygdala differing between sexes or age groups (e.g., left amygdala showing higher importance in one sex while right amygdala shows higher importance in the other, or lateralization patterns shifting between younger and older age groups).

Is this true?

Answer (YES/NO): YES